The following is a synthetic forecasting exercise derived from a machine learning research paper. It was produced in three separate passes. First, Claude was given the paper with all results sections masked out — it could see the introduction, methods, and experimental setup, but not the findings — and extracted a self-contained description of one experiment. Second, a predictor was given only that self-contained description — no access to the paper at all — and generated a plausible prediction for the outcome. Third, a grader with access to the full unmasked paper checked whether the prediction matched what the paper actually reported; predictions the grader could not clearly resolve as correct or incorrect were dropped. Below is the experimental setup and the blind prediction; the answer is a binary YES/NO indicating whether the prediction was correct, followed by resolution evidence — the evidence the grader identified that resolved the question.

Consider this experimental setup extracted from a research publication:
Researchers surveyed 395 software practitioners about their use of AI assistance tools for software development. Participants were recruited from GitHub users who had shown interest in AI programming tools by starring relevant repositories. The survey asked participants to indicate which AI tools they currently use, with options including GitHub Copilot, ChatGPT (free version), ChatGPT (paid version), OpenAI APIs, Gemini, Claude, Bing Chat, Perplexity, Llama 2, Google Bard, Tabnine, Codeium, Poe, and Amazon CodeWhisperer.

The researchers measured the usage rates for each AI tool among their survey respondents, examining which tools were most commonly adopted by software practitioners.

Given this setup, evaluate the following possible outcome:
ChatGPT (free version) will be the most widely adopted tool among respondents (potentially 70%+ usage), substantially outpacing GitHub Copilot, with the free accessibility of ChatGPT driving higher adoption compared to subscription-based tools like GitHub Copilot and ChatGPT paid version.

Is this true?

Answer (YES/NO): NO